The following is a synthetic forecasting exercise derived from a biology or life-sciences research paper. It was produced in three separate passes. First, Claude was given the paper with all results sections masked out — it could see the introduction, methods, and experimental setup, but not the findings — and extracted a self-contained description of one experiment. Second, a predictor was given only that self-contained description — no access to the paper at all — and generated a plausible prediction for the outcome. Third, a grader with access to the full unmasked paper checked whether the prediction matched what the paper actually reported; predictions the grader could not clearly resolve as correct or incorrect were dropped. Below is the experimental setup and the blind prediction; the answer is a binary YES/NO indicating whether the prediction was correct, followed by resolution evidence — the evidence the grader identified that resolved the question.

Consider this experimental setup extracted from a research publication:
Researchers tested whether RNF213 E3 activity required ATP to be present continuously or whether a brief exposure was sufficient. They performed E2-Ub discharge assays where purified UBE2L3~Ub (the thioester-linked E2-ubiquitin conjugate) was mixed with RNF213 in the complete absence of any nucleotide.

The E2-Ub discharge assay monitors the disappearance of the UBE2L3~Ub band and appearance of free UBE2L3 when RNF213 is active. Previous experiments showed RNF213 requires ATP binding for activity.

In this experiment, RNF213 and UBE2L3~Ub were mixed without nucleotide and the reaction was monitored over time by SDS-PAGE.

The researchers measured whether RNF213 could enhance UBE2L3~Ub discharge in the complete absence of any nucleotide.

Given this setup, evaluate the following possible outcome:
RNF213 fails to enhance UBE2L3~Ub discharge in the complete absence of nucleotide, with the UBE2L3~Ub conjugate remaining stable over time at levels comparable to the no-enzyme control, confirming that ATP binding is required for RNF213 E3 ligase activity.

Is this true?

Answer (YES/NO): YES